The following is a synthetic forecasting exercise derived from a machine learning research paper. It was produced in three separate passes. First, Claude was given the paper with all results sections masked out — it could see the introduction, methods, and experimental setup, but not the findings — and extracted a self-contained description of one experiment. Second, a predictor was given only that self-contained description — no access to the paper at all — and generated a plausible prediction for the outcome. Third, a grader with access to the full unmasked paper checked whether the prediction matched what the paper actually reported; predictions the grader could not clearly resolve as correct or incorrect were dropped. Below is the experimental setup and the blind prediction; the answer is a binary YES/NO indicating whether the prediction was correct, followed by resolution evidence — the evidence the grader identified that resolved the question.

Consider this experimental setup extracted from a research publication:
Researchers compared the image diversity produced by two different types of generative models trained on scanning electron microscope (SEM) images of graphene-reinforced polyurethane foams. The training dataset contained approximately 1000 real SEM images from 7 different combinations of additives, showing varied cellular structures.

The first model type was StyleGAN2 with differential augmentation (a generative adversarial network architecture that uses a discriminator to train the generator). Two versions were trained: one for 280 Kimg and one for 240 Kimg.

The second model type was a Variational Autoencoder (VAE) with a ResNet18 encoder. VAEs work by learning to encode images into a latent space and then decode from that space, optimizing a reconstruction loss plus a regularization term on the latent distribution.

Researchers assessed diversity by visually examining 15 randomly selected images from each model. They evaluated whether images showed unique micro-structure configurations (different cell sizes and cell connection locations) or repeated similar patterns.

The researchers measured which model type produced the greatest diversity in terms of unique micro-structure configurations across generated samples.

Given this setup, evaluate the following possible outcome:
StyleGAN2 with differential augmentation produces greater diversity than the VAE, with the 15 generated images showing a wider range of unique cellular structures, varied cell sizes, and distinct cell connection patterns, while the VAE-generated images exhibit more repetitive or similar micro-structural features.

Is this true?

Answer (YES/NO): NO